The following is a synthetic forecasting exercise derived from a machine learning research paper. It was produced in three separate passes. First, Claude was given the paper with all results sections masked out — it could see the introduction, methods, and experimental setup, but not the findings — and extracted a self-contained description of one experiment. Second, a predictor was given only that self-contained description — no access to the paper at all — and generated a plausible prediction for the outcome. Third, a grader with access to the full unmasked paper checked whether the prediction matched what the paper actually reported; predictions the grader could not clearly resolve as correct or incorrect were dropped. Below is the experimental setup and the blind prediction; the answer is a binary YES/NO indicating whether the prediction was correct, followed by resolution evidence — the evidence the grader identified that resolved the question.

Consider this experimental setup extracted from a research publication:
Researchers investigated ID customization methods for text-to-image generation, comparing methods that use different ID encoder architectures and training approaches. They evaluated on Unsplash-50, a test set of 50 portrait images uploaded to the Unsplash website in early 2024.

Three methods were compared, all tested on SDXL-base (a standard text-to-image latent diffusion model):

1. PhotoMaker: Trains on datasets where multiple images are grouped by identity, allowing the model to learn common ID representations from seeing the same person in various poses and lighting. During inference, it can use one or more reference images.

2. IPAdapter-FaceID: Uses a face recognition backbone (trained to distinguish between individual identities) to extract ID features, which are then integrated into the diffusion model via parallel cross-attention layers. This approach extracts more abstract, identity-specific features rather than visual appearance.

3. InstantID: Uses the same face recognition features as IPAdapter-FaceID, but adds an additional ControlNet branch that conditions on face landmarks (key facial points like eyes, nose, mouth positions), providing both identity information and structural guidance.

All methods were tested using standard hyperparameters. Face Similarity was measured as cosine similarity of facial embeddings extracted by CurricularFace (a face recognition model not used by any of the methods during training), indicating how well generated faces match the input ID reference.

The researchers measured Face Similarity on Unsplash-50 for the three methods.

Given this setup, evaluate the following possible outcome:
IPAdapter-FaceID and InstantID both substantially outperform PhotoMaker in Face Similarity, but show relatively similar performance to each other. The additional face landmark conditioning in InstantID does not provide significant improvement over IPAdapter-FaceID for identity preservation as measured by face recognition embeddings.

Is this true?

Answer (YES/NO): NO